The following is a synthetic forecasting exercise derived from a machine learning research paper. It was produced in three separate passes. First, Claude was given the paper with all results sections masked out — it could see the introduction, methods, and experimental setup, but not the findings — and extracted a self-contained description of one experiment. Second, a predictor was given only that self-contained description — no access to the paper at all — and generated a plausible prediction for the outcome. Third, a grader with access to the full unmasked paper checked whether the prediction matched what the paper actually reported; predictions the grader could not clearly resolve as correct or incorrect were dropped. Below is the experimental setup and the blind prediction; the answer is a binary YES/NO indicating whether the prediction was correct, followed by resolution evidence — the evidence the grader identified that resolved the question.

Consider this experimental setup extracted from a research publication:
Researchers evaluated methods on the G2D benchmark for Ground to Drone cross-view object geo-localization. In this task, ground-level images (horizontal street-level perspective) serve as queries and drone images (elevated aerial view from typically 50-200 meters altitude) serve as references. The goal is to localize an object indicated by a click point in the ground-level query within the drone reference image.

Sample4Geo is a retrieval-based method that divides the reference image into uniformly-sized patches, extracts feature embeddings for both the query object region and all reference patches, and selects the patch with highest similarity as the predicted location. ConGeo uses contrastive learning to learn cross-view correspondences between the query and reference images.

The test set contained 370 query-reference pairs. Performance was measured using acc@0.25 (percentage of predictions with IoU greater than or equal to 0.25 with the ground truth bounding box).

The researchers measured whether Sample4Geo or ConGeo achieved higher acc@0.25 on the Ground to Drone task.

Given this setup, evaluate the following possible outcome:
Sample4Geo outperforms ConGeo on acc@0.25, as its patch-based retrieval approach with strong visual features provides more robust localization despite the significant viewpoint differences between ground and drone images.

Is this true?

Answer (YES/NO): NO